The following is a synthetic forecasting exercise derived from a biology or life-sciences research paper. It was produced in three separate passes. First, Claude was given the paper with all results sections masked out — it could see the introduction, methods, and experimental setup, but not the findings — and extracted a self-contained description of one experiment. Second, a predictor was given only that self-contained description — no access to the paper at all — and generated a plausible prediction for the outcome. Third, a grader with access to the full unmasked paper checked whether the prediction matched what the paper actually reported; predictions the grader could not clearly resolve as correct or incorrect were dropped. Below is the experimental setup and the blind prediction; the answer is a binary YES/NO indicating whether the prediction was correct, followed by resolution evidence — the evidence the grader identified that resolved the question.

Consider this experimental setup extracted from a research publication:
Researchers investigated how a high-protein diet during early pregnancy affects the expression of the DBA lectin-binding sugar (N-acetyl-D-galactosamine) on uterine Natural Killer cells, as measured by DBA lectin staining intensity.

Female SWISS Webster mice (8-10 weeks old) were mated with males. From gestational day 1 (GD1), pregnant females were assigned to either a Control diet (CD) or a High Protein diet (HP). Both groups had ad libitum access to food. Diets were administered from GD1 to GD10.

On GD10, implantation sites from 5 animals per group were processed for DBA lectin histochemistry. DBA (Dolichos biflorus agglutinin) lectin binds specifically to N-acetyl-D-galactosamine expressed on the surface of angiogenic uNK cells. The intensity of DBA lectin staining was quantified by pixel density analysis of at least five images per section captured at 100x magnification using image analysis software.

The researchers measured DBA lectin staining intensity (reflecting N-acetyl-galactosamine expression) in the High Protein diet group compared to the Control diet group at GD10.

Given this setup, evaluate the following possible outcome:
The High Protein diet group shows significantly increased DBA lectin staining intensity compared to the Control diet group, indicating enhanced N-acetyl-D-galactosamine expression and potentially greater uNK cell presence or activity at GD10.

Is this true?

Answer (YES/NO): NO